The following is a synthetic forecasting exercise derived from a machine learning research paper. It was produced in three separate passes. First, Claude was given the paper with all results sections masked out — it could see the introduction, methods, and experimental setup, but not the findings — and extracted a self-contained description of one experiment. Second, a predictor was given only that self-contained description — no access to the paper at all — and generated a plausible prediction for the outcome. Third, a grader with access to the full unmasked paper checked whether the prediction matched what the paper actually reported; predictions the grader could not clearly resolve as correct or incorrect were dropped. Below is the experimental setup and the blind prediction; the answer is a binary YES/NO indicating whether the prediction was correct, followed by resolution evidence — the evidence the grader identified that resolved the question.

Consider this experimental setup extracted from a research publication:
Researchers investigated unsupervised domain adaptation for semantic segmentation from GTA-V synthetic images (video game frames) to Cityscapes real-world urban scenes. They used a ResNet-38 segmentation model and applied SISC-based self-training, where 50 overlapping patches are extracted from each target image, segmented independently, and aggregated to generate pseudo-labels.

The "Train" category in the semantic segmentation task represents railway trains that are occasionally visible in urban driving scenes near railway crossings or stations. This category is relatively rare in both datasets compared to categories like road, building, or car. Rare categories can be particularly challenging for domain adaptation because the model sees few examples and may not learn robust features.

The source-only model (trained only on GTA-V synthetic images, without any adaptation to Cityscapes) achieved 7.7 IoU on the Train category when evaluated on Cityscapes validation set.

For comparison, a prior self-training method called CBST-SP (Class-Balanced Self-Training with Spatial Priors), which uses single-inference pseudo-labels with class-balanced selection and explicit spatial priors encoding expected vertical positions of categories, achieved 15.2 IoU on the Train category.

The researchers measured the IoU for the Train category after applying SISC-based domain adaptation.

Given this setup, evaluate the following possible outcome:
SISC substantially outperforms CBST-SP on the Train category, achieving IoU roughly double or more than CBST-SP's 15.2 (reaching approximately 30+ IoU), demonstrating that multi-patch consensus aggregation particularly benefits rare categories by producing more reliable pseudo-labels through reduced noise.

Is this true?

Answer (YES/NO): YES